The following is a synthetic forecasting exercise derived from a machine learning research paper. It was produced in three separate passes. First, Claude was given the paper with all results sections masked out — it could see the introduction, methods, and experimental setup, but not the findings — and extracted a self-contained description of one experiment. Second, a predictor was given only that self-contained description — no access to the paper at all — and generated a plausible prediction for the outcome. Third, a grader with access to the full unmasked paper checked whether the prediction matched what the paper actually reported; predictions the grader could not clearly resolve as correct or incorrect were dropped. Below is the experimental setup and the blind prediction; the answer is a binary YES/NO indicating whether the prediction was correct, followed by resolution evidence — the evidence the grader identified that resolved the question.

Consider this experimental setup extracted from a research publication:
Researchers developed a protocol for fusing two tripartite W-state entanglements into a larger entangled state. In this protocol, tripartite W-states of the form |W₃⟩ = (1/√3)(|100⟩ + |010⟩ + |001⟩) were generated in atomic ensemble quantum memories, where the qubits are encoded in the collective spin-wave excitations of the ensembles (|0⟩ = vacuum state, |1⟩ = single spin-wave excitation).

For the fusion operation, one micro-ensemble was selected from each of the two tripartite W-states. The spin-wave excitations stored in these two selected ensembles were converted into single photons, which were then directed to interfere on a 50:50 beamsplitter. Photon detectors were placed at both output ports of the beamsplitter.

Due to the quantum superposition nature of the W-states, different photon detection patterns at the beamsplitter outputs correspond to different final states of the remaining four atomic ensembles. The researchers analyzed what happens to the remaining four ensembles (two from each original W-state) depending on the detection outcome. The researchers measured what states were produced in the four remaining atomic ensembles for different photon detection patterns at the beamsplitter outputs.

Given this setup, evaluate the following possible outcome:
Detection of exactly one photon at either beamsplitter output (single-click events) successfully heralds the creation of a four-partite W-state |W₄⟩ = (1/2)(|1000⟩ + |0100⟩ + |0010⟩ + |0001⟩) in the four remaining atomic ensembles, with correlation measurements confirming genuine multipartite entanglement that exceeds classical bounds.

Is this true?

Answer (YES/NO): YES